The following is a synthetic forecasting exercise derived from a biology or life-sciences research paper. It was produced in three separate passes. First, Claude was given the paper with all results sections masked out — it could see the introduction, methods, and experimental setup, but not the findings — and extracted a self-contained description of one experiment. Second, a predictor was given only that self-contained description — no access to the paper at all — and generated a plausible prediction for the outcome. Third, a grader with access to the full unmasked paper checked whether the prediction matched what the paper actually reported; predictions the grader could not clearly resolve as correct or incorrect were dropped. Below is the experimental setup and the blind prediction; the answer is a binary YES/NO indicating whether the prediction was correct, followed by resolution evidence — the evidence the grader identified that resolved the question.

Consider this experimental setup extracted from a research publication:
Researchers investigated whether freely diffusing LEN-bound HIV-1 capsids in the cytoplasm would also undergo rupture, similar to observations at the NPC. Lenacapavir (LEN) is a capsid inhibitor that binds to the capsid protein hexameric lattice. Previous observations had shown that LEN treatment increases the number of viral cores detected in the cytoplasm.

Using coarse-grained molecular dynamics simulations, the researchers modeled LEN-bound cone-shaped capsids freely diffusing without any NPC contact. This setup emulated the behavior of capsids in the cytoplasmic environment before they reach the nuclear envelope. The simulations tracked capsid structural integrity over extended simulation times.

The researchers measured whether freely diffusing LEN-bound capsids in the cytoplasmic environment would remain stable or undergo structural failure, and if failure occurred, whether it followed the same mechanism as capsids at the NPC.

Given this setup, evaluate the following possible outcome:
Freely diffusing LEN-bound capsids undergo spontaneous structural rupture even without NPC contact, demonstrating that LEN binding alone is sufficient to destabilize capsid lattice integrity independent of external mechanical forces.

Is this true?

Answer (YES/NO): NO